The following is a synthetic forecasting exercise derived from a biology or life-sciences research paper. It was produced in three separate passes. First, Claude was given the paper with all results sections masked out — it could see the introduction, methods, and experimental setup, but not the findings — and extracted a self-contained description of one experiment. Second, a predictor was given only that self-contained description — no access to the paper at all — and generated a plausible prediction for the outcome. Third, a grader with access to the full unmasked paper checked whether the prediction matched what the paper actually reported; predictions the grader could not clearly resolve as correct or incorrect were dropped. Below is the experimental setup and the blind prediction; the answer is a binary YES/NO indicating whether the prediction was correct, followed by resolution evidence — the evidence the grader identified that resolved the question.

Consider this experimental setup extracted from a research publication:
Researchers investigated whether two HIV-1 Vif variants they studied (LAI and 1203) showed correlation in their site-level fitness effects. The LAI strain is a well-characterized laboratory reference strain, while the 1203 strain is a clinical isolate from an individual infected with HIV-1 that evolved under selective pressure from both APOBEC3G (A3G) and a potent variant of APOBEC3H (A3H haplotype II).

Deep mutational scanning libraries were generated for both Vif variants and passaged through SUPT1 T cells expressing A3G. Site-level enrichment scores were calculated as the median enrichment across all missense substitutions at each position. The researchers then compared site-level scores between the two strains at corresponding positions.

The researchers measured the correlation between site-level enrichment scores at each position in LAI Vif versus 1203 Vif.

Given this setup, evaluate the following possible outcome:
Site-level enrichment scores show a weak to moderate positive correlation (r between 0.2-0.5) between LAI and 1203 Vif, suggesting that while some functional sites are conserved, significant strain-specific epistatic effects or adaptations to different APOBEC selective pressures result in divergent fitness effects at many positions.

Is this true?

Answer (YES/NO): YES